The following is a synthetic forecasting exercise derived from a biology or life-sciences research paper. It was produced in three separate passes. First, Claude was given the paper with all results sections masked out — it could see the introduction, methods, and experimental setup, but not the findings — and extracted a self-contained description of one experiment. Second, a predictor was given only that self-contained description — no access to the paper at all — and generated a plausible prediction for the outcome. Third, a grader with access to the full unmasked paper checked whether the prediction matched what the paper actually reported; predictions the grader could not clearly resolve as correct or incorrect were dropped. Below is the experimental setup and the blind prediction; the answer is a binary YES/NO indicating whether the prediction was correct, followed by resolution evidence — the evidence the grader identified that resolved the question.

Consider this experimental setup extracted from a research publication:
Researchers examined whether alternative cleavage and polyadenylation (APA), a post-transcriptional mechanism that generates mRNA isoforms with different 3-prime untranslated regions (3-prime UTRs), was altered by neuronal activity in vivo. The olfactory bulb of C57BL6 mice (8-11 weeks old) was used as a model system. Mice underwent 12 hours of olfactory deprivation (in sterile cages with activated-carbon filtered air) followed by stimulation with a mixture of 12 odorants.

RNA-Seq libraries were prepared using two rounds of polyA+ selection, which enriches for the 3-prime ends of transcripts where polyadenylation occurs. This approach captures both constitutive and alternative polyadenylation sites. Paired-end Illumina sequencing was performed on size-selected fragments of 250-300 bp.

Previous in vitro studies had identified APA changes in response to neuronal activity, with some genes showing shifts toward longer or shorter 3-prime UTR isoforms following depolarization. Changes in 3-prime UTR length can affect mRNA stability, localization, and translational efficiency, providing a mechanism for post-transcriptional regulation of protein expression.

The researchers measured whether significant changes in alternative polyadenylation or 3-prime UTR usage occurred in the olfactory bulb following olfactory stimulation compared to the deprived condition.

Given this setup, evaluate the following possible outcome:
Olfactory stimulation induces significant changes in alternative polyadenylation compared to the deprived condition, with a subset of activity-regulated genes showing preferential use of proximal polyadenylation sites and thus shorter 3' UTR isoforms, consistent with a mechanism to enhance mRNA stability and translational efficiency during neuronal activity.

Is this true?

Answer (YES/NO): NO